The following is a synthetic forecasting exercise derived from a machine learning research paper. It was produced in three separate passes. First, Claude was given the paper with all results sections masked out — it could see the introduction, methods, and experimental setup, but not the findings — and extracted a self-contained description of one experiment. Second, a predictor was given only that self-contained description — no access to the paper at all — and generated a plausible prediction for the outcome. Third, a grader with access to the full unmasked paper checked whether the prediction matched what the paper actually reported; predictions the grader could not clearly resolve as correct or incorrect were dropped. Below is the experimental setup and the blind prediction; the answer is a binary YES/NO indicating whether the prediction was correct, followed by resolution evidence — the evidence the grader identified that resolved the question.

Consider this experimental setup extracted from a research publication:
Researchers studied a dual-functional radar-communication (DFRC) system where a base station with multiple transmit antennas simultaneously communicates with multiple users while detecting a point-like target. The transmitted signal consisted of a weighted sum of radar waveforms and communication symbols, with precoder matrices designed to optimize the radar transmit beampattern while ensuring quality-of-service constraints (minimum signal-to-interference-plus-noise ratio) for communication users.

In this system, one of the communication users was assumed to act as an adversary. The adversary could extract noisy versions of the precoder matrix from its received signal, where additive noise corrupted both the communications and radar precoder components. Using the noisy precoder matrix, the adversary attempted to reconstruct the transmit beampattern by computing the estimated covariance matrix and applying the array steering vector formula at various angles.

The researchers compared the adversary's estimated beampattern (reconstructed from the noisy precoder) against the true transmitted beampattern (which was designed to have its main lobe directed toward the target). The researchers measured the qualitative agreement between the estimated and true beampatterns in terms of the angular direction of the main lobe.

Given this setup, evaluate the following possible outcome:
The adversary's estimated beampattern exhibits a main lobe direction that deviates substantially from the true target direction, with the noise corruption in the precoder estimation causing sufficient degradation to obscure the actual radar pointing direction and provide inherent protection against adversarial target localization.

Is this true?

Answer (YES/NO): NO